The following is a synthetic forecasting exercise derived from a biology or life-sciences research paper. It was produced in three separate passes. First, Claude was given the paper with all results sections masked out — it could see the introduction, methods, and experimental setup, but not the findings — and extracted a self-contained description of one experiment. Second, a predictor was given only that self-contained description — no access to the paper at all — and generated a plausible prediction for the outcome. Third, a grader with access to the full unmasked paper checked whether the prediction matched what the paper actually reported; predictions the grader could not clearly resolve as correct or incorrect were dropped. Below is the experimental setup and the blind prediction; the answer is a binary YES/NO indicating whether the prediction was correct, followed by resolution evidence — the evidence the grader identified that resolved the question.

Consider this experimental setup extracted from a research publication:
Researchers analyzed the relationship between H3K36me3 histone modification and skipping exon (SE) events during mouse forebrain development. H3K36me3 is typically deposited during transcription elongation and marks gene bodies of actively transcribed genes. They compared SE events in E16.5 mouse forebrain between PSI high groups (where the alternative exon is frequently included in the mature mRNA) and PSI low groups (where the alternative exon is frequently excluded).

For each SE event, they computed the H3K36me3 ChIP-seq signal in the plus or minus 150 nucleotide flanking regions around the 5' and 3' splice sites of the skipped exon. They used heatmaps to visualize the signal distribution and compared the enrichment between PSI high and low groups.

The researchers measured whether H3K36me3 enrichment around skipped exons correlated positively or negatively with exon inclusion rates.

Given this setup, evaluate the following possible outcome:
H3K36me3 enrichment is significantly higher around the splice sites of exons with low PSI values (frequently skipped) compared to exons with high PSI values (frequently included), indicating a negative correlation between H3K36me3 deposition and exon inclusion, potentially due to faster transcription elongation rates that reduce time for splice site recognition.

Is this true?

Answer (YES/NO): NO